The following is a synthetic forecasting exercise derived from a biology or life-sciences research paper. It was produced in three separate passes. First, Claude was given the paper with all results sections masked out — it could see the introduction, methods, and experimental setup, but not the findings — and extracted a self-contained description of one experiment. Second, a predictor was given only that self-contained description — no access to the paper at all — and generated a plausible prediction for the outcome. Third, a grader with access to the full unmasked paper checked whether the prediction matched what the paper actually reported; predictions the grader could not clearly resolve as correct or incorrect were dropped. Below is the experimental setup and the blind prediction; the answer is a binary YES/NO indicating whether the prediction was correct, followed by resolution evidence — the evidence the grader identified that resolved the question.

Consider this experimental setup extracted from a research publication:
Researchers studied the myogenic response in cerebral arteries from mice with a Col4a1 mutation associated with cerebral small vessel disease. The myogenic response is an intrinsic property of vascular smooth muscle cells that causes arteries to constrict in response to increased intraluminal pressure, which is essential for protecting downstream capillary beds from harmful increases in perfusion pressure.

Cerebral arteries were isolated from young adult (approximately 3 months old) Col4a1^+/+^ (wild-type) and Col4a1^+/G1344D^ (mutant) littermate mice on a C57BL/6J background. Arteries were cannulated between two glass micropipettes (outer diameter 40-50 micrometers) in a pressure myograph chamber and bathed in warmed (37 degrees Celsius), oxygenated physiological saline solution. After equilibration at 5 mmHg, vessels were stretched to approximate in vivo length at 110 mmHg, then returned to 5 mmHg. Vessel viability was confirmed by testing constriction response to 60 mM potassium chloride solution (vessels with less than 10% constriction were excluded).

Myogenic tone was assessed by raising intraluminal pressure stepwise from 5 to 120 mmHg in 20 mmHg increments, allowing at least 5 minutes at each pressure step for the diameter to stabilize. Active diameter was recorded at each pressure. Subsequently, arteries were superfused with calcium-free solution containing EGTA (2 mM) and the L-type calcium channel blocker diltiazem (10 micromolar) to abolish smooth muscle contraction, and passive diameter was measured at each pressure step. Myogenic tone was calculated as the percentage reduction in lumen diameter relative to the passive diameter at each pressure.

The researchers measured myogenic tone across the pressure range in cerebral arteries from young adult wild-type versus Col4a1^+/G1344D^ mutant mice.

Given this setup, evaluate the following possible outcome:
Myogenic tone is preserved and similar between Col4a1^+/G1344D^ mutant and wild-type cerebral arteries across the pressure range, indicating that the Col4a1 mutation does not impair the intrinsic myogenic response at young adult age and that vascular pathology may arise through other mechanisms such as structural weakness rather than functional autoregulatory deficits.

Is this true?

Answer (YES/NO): YES